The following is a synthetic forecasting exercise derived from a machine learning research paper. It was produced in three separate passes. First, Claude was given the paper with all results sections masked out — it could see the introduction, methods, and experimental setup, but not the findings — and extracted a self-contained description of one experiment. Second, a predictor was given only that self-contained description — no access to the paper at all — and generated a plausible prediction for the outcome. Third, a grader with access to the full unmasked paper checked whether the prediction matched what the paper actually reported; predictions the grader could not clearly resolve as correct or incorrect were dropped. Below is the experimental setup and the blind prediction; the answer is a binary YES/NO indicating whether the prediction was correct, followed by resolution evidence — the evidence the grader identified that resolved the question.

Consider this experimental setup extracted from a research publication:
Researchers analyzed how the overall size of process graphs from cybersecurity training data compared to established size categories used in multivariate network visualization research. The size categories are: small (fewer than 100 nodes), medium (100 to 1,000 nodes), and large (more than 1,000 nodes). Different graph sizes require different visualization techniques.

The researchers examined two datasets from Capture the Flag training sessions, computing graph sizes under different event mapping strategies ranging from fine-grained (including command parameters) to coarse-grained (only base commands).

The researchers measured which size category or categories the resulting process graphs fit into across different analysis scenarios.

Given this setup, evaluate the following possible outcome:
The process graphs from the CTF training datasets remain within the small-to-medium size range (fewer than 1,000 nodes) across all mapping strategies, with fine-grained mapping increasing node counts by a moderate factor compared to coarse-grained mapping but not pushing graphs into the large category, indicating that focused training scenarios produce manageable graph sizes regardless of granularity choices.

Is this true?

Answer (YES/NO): NO